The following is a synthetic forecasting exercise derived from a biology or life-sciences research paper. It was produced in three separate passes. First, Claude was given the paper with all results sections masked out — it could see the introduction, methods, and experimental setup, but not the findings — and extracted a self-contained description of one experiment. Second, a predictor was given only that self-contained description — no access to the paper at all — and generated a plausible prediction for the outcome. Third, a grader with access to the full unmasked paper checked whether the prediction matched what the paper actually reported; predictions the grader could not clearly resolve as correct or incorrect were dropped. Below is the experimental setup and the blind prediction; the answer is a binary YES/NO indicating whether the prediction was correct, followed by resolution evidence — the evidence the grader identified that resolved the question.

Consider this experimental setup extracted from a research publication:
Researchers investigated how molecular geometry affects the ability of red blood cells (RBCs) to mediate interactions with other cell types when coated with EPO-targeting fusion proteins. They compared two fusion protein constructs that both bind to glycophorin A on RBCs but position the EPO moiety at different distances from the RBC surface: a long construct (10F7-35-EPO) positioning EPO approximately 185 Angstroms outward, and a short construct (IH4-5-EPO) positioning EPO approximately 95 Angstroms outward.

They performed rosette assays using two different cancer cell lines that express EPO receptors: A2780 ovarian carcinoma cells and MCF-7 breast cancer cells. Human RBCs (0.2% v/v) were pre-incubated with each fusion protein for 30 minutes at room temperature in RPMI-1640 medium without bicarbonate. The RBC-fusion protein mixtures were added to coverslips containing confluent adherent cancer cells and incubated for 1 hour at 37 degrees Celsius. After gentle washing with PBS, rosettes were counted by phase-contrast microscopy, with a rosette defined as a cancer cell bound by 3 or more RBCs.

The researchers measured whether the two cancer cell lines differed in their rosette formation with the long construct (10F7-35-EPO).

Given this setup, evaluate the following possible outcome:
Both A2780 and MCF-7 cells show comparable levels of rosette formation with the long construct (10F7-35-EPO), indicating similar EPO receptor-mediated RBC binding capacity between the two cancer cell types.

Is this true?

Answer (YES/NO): YES